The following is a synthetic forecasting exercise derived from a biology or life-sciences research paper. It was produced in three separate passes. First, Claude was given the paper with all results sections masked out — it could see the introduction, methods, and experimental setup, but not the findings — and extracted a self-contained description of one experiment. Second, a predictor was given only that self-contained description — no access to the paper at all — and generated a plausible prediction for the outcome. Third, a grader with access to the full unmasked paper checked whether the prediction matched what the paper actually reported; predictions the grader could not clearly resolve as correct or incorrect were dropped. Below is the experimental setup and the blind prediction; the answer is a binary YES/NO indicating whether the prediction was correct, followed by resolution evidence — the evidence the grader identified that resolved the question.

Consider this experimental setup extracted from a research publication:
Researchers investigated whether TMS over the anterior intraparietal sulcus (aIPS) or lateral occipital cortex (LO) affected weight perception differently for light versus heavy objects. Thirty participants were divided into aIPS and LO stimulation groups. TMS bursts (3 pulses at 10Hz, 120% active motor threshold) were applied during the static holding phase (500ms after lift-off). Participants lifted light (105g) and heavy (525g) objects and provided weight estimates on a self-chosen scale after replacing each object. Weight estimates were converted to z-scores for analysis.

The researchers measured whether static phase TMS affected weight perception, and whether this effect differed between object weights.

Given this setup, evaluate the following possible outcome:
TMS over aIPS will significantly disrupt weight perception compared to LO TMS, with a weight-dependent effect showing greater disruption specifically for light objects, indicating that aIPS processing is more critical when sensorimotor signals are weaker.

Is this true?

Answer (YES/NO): NO